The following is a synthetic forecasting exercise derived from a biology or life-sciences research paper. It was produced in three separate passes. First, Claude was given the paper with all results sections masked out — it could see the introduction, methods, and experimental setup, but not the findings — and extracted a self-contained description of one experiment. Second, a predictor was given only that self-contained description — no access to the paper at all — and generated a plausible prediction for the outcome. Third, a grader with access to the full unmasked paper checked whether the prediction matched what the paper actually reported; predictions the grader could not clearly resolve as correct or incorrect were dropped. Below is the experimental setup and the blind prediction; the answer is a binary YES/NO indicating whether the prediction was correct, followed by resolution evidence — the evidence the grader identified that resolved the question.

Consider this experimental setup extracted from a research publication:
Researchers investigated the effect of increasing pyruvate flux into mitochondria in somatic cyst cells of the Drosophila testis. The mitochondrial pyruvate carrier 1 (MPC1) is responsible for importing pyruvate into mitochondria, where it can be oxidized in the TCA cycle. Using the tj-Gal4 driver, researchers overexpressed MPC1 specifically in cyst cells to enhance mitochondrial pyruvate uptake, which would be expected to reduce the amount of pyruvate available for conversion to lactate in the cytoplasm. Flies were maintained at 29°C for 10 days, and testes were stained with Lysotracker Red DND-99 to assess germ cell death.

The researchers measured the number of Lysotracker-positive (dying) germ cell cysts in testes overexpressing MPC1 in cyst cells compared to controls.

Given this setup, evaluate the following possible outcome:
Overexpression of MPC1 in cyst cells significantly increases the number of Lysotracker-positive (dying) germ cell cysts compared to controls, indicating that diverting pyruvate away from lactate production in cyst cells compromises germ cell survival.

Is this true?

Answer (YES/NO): YES